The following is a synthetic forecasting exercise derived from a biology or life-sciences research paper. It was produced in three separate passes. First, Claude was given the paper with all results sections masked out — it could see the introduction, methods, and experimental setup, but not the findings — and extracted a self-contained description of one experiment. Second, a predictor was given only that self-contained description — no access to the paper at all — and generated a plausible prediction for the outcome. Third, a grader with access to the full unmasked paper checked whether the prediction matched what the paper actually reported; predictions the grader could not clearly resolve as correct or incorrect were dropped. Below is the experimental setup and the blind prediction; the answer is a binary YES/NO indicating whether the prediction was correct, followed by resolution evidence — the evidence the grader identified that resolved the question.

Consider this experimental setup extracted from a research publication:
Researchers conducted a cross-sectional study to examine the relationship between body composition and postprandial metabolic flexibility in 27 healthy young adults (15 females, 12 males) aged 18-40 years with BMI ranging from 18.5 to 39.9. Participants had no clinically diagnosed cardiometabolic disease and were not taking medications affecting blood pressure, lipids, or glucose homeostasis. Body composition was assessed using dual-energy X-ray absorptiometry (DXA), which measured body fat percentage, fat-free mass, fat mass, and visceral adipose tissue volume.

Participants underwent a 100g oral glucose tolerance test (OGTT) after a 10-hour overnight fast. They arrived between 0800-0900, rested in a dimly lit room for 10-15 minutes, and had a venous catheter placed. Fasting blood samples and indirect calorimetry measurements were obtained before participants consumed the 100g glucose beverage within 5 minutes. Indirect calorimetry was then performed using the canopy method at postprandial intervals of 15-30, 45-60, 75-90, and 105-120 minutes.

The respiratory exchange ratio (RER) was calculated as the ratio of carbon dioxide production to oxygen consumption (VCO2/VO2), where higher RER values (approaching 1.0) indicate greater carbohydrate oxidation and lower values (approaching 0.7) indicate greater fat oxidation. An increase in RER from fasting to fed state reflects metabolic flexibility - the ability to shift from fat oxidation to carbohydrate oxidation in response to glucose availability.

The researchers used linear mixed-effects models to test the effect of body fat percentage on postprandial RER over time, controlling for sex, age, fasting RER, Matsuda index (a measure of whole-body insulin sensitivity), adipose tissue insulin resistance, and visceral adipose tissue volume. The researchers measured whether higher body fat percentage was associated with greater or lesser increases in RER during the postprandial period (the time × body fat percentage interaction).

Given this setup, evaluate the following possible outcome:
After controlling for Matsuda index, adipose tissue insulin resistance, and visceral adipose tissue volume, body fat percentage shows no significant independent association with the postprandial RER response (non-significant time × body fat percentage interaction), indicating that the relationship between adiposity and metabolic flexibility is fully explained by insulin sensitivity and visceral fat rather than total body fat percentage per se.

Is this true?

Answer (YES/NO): NO